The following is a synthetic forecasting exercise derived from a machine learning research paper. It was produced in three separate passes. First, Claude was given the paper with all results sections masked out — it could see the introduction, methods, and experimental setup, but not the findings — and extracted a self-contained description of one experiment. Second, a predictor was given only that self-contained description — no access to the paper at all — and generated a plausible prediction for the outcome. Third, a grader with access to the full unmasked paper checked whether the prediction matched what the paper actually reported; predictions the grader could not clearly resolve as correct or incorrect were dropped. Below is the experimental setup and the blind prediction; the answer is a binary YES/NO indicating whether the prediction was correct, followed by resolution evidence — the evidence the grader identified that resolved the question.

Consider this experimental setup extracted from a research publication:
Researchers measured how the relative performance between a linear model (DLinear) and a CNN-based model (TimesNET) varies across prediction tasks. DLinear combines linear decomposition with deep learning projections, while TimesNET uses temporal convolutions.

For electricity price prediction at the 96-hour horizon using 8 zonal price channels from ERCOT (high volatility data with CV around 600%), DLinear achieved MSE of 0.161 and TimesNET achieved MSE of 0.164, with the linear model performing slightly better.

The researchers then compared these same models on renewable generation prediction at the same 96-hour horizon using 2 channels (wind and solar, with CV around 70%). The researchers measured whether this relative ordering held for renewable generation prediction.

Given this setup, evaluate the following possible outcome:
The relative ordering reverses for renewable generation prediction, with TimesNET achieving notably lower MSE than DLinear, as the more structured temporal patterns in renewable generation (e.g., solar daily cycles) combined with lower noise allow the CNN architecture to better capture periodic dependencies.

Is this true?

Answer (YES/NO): YES